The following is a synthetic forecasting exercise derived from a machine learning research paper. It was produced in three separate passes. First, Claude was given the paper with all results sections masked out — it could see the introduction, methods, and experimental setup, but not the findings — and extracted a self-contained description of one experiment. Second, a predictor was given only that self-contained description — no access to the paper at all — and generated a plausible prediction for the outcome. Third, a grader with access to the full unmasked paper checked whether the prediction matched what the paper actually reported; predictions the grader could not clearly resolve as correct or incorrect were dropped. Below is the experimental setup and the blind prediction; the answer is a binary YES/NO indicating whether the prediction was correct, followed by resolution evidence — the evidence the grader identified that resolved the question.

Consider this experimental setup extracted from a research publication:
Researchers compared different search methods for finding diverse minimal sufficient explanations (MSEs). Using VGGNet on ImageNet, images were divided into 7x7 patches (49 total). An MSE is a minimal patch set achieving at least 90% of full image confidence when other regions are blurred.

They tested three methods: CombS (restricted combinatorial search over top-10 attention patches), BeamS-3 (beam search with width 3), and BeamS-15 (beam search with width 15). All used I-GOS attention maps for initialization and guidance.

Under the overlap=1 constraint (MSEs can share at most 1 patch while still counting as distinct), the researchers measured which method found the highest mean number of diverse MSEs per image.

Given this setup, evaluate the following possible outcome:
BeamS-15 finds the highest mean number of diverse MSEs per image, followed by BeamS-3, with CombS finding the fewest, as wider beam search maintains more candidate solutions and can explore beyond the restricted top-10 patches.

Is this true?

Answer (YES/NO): YES